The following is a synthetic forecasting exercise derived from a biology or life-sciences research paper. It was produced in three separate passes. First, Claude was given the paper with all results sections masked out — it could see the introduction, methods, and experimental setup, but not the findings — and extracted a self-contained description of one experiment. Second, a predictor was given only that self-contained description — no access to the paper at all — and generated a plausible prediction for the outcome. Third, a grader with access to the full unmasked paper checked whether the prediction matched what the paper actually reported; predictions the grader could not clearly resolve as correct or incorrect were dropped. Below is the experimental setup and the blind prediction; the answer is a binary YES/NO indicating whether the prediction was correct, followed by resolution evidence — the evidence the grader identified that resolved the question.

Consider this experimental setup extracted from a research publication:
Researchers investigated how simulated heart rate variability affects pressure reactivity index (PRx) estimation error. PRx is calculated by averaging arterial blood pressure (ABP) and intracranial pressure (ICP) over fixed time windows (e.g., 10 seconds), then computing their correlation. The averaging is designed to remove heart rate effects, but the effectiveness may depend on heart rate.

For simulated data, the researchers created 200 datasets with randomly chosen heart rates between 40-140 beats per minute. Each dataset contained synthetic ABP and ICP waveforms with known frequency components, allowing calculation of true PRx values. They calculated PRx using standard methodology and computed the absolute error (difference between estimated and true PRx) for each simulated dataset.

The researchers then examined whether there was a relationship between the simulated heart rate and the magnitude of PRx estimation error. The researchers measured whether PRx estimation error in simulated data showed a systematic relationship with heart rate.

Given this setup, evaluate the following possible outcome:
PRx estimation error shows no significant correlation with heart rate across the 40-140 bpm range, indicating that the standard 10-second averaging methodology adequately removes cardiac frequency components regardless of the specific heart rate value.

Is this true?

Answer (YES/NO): NO